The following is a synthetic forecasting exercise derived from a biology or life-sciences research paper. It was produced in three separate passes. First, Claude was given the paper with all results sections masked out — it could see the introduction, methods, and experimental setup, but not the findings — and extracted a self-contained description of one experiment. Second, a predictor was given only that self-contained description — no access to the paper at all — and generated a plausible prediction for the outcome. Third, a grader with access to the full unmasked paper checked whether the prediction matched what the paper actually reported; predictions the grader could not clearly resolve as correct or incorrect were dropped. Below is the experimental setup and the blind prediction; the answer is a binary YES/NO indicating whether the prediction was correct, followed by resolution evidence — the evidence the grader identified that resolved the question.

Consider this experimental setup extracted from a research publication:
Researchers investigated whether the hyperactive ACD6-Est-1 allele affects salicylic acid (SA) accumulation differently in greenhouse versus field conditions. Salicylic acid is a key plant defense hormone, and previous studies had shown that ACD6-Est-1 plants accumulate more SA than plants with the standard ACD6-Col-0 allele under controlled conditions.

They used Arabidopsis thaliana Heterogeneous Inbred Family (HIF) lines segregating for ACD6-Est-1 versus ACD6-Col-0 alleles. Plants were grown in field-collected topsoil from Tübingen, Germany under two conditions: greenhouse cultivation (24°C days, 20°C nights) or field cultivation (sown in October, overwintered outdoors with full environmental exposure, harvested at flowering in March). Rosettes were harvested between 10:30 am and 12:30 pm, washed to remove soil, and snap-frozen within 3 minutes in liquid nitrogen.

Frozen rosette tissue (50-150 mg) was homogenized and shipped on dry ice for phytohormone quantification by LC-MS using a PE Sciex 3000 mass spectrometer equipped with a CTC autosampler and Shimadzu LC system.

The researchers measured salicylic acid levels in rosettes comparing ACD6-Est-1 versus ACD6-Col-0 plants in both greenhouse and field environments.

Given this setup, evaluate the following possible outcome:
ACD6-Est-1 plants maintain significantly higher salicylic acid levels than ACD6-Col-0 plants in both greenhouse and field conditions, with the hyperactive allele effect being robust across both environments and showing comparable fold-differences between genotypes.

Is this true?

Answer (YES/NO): NO